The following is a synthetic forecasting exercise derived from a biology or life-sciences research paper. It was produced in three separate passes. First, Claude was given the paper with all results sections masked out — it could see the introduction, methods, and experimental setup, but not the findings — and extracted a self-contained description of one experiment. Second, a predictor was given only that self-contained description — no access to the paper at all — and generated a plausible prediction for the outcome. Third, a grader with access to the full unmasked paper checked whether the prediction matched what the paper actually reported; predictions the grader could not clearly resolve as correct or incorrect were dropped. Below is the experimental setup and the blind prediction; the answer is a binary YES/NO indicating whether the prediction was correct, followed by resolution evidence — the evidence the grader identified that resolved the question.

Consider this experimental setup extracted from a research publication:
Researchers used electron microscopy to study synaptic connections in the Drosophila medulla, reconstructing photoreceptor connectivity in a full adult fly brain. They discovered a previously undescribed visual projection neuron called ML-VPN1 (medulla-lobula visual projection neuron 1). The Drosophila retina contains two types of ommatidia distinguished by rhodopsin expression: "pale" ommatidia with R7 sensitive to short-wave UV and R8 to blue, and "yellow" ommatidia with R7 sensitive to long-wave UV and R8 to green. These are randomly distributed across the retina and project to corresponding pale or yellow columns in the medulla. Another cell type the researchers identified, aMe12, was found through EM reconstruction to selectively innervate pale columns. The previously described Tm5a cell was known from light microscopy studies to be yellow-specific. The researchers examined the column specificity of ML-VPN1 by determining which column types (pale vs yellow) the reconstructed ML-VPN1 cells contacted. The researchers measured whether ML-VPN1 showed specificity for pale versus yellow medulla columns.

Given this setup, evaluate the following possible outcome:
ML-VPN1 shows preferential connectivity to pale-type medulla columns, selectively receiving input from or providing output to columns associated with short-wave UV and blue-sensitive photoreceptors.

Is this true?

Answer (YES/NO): YES